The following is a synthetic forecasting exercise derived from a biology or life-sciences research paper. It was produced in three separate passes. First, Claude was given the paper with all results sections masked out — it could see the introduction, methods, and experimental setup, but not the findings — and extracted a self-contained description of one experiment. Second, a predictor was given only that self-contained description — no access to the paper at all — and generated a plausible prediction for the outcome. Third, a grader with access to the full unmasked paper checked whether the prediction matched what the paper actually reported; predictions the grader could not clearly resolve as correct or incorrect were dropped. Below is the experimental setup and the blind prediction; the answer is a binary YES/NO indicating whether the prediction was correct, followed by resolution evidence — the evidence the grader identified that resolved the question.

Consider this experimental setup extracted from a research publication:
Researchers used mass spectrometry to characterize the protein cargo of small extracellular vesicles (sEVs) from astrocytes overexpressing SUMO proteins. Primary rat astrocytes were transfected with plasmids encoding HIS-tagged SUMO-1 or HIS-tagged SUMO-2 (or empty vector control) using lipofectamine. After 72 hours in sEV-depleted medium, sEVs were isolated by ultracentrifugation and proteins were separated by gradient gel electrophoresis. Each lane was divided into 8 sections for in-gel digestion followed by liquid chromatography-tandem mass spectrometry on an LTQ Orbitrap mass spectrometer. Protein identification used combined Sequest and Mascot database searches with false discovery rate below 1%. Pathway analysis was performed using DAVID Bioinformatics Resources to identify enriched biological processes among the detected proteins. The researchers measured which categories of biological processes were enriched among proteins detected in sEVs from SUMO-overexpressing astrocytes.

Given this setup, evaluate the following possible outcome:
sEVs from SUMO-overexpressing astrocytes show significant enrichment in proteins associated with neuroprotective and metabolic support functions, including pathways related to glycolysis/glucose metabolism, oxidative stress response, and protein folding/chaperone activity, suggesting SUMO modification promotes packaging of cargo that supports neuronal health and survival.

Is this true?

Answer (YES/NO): NO